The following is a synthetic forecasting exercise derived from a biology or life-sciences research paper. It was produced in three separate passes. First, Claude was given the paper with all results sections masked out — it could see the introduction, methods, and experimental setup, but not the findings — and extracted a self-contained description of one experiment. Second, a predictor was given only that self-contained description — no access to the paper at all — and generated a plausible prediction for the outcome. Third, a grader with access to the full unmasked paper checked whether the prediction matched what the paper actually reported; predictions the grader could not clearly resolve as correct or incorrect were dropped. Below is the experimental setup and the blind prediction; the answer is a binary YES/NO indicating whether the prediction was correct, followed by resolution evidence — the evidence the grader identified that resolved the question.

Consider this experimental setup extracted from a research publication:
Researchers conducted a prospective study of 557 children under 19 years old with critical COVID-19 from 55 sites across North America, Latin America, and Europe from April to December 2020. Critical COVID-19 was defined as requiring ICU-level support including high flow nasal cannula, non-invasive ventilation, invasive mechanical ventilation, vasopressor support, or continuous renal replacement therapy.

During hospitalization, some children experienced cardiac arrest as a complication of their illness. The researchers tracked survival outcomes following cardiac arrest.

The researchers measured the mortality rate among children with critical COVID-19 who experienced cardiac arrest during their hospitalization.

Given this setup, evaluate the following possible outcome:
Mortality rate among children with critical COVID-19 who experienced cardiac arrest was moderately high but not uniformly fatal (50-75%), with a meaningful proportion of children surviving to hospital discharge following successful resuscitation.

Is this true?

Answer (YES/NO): NO